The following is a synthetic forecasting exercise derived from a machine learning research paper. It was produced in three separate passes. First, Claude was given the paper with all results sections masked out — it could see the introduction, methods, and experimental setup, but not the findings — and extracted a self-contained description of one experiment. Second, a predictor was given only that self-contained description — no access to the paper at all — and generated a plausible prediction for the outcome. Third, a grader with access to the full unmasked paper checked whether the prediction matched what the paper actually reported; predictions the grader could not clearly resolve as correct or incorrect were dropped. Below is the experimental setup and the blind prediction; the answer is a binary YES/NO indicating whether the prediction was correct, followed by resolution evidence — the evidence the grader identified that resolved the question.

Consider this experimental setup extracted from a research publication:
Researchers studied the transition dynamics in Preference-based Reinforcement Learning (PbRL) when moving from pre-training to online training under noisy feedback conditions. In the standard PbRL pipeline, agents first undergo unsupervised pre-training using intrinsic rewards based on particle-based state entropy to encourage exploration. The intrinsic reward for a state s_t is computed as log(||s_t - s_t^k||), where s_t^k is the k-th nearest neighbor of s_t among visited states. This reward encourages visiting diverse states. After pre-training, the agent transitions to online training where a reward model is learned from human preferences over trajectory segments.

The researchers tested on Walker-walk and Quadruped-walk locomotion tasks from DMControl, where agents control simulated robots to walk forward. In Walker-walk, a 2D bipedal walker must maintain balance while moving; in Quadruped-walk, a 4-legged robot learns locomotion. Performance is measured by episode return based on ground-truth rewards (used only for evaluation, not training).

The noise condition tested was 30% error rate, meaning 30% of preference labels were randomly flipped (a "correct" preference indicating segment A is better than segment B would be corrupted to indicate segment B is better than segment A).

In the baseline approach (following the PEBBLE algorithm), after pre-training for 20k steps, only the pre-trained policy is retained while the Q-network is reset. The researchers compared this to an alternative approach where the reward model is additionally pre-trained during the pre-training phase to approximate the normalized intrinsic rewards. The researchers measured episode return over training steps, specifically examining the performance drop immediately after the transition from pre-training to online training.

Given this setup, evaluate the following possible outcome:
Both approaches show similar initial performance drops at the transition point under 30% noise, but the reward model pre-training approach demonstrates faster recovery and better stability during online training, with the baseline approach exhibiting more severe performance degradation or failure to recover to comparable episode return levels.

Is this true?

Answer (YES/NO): NO